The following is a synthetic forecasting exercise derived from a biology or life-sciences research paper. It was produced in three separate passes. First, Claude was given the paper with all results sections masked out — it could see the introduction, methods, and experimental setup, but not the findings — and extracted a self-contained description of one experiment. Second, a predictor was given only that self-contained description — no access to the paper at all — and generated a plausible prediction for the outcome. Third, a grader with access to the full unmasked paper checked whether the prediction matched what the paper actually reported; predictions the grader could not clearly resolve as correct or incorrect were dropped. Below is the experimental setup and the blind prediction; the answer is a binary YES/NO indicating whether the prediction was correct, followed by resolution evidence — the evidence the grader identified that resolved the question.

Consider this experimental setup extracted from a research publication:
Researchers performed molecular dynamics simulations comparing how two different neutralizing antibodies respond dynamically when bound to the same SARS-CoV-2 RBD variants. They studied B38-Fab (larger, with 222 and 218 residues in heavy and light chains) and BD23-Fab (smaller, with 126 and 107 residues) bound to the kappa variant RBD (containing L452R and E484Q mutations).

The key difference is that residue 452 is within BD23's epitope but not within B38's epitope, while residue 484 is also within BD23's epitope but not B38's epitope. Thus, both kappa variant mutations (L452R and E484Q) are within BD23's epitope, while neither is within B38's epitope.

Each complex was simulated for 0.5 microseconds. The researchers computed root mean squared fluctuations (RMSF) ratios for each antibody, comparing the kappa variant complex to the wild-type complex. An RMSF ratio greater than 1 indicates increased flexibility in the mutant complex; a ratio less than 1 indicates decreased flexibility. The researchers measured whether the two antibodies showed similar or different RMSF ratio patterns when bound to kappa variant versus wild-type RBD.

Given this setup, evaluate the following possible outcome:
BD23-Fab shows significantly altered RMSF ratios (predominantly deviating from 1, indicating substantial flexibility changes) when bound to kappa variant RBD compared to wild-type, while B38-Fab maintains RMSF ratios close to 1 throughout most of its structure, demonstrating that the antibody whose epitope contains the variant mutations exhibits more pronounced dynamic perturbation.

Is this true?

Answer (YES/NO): YES